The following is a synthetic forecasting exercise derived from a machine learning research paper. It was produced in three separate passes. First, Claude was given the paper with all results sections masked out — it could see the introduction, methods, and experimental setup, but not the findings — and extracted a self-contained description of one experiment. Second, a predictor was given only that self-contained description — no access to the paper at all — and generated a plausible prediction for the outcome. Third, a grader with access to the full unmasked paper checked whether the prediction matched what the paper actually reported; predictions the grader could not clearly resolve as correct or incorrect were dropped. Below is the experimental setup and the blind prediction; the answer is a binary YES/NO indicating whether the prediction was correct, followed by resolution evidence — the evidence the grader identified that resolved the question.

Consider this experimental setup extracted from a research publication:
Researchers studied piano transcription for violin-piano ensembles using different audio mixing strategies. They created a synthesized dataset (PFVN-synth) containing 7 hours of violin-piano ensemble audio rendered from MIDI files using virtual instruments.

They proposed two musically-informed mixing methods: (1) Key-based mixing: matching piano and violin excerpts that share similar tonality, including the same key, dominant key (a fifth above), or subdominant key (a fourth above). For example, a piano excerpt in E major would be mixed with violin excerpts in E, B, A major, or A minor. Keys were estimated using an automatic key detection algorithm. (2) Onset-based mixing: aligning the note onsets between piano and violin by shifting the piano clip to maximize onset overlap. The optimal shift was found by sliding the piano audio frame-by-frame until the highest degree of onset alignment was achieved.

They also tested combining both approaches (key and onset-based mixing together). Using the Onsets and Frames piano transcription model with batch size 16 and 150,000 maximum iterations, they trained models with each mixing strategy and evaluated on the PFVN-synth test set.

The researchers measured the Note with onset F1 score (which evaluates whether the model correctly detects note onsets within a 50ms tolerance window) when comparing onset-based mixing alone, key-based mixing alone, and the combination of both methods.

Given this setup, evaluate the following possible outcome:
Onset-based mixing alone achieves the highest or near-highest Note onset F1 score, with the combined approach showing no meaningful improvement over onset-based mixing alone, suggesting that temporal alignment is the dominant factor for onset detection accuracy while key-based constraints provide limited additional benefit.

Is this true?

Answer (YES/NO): NO